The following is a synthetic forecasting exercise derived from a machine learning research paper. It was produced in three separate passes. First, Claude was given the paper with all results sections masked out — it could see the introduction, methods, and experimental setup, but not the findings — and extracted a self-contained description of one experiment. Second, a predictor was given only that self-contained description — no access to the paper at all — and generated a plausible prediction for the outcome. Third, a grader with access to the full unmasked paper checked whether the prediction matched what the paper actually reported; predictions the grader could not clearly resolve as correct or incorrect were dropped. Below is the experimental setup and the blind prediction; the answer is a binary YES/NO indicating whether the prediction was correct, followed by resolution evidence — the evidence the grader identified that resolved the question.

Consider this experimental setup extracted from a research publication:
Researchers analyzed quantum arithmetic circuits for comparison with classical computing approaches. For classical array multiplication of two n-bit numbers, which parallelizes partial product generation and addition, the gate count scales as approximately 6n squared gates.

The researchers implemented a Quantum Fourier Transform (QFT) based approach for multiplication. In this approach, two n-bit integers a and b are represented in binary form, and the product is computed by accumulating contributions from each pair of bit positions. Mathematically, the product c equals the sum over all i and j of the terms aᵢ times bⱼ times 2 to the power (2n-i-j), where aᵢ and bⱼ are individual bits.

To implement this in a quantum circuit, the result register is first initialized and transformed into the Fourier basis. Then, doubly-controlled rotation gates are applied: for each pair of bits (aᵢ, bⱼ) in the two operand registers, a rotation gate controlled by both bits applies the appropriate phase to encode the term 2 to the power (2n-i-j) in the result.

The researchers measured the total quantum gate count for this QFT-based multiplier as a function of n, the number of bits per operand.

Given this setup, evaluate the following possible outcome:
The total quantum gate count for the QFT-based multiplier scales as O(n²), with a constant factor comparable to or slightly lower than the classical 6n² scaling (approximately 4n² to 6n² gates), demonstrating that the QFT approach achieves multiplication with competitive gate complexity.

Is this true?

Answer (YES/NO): NO